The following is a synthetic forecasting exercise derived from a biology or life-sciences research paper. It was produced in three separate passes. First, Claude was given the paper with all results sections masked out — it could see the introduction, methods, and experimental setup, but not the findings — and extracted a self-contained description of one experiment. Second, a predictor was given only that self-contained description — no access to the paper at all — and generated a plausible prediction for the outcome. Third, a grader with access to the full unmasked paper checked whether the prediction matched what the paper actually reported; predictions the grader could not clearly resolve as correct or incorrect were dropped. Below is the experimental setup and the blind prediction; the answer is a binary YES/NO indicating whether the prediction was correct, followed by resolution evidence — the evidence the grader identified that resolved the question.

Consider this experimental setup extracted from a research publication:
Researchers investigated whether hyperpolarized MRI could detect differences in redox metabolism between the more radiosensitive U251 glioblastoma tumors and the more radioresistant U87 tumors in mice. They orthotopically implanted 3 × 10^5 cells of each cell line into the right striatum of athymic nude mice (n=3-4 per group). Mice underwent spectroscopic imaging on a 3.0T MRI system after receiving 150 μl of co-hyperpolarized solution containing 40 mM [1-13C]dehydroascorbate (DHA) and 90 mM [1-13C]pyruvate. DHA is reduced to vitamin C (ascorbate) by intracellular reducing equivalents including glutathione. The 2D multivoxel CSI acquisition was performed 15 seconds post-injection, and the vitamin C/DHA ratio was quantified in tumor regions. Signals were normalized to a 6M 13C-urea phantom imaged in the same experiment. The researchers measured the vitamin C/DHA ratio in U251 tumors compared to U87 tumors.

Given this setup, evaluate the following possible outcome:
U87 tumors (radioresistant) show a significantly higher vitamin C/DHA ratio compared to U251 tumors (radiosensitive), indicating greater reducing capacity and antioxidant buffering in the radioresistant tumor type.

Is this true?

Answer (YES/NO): NO